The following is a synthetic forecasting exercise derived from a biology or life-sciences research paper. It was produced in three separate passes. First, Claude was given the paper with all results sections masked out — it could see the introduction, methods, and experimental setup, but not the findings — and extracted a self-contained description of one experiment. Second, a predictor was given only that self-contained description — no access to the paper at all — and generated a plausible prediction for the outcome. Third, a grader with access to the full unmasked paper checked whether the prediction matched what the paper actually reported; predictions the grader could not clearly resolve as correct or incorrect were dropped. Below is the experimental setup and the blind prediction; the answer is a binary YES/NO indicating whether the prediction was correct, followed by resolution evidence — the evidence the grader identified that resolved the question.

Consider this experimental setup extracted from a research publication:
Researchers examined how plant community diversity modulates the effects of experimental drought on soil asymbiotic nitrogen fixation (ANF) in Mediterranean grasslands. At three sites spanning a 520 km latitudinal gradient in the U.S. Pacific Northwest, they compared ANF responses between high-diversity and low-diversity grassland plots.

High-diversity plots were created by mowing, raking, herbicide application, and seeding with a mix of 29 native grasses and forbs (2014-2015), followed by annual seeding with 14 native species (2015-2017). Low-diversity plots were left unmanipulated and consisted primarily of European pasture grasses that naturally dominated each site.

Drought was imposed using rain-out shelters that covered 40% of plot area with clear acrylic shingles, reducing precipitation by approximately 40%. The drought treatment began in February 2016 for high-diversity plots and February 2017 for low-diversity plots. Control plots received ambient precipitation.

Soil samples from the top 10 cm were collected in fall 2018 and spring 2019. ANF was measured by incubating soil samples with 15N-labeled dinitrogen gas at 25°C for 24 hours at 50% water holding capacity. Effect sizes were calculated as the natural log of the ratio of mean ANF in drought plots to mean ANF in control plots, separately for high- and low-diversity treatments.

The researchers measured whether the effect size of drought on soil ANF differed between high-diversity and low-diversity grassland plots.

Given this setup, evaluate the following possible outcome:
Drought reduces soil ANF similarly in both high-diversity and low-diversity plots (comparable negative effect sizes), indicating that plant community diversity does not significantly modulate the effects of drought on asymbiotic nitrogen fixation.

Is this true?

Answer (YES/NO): NO